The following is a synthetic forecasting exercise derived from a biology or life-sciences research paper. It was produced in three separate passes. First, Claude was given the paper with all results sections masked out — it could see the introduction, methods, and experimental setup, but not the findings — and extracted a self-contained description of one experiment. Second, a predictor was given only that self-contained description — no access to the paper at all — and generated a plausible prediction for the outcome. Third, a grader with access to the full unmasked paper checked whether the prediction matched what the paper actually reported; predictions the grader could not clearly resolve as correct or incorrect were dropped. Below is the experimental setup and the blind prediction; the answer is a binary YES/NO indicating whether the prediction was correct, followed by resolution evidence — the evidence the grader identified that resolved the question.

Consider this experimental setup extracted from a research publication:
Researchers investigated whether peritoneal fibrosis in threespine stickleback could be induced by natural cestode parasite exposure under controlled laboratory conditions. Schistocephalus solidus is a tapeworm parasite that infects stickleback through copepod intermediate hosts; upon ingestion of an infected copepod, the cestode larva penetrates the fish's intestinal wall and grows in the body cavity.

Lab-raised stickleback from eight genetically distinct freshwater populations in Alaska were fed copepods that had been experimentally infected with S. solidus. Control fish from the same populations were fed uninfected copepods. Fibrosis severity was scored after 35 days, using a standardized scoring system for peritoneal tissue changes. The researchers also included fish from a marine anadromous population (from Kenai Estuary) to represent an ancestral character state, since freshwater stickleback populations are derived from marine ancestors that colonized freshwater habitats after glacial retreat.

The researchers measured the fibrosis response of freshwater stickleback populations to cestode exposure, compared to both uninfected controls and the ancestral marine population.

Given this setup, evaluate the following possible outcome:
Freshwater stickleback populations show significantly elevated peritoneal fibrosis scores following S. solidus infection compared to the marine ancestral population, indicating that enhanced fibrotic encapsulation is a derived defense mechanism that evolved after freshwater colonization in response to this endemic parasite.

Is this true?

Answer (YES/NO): YES